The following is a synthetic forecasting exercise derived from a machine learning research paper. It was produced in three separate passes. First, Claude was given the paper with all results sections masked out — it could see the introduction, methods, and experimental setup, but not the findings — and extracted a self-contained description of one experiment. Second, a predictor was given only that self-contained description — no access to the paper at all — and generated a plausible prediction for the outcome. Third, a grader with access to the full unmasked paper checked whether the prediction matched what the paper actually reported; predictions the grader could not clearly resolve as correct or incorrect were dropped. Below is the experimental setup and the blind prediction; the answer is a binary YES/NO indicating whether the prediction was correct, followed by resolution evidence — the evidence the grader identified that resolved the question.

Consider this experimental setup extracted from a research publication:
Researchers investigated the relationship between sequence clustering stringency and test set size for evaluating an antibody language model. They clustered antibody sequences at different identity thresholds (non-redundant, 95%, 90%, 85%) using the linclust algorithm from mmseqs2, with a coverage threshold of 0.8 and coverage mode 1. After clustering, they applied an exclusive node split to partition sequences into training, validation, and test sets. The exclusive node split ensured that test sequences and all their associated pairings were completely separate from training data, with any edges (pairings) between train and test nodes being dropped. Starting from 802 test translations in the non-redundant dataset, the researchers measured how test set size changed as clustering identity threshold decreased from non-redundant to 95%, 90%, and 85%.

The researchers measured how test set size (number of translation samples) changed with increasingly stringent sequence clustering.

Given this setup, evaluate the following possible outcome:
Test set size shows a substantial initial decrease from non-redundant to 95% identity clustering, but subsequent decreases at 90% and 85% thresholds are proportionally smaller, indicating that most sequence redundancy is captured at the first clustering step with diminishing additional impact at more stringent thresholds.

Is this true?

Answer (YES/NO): NO